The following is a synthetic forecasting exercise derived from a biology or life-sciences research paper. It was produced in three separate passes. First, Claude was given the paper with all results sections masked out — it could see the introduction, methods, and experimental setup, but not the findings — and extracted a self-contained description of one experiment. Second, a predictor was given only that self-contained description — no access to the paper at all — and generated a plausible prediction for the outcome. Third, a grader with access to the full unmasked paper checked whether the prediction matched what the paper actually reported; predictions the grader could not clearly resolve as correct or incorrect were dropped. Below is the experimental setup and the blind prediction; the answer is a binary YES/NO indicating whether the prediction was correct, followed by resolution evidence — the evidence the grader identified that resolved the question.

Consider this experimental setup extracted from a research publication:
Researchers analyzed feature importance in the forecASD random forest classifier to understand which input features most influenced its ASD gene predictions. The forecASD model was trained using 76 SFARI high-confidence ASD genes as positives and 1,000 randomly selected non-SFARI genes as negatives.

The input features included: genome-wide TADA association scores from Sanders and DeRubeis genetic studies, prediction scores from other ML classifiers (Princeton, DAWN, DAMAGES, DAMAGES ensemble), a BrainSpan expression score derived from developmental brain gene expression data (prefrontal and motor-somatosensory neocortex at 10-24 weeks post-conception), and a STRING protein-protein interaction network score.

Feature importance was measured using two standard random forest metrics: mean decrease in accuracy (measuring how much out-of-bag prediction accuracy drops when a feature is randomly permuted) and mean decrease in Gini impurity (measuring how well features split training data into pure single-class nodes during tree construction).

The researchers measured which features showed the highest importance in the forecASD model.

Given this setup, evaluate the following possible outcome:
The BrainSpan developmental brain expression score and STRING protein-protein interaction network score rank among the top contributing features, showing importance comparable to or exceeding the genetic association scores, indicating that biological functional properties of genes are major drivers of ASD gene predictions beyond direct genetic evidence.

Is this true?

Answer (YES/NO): NO